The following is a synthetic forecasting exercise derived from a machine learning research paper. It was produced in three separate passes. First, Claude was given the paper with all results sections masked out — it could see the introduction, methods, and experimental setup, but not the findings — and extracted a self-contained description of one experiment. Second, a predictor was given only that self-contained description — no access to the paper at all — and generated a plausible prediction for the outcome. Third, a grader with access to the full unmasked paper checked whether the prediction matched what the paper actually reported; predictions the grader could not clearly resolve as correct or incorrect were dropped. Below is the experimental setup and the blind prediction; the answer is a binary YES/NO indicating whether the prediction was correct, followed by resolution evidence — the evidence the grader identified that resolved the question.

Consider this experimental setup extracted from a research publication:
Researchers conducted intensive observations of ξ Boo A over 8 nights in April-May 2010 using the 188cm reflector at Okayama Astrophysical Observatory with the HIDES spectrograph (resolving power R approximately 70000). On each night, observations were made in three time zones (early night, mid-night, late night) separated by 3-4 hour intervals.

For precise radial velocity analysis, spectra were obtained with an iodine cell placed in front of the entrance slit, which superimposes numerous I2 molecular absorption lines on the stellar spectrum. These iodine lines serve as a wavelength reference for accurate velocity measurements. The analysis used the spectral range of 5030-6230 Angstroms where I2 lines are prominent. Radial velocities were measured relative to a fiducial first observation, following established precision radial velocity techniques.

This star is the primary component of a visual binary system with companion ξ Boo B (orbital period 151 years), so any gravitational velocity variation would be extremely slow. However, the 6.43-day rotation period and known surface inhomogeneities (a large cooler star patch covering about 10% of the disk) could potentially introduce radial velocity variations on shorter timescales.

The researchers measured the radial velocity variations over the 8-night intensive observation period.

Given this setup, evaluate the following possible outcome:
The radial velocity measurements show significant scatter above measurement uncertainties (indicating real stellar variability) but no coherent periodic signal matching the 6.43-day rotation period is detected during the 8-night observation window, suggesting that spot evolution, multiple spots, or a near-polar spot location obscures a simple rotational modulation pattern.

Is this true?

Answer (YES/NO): YES